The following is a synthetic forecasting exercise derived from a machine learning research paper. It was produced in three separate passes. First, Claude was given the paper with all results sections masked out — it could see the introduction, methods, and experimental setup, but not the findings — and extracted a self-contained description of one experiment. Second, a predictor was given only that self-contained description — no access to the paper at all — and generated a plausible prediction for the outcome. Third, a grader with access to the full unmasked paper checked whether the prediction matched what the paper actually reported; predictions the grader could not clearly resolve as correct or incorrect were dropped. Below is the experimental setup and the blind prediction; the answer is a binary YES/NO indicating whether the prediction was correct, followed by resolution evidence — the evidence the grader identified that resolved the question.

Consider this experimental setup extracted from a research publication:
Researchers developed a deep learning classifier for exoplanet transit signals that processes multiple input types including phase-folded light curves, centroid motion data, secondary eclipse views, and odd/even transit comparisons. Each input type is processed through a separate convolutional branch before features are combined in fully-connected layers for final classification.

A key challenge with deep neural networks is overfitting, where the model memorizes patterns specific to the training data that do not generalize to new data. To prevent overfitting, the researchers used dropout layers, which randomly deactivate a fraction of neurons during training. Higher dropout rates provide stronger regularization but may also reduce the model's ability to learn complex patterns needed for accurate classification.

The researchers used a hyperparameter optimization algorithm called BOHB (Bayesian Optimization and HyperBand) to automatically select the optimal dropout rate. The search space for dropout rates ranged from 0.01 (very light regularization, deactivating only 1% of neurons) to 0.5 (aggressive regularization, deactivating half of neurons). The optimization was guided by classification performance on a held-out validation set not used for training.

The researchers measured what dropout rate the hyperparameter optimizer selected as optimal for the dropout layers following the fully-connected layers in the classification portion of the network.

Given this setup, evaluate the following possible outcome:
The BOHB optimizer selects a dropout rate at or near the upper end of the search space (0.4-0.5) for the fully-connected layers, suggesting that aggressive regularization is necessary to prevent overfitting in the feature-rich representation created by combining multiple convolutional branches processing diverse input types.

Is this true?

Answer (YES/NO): NO